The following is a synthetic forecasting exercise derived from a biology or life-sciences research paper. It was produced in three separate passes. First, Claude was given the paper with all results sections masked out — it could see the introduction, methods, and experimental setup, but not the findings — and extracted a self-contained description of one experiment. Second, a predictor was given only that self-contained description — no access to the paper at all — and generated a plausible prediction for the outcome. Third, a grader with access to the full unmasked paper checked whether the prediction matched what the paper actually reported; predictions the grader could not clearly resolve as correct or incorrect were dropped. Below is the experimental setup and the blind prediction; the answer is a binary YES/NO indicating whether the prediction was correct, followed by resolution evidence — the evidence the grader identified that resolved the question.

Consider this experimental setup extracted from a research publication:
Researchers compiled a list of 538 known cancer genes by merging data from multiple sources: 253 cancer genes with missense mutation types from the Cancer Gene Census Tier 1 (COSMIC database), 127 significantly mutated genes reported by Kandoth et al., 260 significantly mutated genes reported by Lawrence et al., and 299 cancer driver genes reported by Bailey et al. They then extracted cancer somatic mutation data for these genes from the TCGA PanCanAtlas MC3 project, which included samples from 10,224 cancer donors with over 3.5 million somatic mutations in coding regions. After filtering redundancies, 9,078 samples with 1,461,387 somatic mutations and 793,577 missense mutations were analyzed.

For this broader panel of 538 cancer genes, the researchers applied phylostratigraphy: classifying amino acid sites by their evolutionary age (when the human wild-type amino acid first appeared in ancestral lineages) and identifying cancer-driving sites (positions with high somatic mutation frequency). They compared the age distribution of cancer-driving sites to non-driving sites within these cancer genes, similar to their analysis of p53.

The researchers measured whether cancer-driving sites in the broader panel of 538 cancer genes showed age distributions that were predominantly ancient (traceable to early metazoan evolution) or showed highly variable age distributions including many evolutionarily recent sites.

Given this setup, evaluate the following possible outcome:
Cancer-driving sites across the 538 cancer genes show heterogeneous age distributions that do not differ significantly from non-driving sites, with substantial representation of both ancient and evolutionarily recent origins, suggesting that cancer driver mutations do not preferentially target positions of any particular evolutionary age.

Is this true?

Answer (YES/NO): NO